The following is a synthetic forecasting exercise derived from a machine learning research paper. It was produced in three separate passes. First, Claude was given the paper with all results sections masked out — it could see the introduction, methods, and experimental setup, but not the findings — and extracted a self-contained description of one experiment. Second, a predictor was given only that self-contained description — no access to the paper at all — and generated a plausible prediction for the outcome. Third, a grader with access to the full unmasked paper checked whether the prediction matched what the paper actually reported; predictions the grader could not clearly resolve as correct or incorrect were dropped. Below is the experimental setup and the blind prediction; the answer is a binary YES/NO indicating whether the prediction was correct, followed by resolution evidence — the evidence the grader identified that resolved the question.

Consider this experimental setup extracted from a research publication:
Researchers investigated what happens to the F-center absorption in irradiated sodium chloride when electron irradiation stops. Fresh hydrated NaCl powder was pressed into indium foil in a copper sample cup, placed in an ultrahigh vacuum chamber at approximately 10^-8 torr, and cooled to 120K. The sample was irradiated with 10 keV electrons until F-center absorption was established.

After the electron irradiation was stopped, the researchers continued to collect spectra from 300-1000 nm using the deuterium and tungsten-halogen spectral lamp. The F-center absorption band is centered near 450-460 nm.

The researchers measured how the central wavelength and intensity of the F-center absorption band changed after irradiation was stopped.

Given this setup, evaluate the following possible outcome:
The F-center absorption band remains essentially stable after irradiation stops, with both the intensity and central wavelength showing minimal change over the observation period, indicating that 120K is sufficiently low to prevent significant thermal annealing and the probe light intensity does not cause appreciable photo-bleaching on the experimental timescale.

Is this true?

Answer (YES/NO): YES